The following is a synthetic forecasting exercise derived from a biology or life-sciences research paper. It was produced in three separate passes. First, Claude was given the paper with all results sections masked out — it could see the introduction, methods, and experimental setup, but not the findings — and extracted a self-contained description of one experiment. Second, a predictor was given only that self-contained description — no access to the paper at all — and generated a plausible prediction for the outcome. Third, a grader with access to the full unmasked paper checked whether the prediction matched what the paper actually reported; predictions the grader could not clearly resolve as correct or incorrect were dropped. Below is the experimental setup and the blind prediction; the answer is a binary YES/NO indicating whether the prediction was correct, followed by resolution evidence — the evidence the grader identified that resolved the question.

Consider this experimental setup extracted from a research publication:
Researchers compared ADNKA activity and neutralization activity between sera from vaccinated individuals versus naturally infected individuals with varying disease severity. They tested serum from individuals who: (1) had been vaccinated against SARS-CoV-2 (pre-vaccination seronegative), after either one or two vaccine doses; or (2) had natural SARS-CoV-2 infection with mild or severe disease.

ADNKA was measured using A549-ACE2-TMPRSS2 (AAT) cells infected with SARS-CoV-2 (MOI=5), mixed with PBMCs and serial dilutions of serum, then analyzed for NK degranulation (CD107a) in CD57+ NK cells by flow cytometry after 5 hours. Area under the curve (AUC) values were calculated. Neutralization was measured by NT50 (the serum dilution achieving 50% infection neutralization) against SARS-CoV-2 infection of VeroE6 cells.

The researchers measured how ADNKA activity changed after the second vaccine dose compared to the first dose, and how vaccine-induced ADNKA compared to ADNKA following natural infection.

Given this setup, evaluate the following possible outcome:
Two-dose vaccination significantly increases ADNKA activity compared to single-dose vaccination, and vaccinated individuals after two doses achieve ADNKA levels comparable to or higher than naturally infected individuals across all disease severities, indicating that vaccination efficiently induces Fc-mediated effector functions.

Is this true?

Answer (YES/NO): NO